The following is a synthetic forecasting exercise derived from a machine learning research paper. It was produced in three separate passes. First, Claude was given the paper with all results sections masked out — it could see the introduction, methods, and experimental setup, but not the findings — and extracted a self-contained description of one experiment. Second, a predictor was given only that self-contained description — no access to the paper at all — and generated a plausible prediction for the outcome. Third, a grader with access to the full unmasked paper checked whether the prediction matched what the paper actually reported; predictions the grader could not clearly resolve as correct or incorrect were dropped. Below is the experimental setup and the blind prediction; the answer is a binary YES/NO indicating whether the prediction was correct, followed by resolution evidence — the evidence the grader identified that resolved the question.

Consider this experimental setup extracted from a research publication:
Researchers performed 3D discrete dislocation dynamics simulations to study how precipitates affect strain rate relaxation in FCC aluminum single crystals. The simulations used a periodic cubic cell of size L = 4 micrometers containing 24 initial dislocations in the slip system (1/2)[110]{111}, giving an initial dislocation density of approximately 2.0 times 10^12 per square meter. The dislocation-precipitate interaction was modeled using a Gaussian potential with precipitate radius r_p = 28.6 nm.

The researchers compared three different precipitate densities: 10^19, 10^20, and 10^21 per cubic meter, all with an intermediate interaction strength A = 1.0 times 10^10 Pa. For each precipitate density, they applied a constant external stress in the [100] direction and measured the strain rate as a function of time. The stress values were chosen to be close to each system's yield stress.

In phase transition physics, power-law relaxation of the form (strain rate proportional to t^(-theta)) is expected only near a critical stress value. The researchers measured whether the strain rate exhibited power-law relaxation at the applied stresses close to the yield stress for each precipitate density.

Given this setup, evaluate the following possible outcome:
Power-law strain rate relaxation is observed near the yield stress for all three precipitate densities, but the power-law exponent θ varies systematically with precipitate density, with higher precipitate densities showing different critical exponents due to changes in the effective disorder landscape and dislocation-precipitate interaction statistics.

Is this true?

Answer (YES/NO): YES